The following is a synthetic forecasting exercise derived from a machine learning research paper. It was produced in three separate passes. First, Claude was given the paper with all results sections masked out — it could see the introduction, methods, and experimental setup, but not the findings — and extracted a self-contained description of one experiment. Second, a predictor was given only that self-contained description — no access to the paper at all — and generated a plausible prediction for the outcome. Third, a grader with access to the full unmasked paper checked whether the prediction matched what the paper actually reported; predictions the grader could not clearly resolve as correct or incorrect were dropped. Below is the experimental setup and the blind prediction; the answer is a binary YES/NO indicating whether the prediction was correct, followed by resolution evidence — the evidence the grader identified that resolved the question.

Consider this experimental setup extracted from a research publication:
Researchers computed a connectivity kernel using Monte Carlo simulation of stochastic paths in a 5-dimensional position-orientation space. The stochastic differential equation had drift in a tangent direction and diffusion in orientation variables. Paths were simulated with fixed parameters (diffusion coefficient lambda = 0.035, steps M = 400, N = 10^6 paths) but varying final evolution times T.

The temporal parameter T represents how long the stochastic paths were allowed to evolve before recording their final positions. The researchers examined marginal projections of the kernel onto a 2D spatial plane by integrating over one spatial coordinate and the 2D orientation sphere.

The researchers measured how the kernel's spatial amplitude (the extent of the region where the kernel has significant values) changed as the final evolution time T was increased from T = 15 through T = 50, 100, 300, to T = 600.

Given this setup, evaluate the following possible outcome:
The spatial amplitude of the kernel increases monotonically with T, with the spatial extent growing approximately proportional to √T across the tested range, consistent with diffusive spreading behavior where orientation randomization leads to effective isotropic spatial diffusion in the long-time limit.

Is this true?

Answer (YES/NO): NO